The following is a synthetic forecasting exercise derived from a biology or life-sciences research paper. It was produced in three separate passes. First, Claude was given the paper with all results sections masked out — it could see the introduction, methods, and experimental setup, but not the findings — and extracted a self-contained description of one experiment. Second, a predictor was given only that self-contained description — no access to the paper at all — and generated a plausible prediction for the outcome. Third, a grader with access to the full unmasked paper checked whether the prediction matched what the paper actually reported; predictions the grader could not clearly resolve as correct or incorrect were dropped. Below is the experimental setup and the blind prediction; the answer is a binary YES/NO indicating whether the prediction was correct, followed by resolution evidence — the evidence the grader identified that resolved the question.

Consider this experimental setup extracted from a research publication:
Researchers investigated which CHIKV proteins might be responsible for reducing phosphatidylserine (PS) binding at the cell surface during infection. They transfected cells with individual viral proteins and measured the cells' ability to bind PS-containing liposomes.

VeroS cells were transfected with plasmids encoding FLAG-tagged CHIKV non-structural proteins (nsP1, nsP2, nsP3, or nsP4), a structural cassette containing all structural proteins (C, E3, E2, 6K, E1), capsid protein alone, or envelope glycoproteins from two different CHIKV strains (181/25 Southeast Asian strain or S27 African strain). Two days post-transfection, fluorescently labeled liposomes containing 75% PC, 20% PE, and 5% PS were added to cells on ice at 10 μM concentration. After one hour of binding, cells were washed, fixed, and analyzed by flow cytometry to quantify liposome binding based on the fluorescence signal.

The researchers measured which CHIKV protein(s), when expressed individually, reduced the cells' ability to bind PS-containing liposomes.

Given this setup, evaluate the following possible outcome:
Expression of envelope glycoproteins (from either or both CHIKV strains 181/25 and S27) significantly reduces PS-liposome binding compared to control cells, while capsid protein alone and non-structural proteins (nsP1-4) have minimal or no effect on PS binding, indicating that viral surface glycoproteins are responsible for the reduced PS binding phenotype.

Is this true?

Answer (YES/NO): NO